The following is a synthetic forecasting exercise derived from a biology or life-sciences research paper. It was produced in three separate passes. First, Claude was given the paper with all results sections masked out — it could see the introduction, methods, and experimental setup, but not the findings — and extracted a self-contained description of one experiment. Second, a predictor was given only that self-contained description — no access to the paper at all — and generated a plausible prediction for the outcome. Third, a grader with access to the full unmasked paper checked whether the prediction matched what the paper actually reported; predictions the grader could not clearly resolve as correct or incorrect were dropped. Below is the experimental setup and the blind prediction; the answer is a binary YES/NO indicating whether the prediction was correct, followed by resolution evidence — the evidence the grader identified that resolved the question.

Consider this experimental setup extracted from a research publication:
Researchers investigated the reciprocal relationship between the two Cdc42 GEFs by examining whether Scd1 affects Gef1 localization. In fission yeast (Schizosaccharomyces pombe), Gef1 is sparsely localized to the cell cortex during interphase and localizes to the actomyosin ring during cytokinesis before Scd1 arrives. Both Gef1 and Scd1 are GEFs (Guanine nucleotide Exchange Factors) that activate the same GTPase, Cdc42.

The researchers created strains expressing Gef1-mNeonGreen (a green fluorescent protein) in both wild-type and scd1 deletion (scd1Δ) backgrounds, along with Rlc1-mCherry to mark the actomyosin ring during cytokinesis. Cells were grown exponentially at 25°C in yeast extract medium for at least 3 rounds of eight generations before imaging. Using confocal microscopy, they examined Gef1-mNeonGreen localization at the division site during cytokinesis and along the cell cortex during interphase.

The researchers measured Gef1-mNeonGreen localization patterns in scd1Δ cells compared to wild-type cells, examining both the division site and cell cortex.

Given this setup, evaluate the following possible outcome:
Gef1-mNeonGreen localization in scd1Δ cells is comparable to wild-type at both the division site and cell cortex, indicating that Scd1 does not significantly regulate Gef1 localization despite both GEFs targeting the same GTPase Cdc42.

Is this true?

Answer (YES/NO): NO